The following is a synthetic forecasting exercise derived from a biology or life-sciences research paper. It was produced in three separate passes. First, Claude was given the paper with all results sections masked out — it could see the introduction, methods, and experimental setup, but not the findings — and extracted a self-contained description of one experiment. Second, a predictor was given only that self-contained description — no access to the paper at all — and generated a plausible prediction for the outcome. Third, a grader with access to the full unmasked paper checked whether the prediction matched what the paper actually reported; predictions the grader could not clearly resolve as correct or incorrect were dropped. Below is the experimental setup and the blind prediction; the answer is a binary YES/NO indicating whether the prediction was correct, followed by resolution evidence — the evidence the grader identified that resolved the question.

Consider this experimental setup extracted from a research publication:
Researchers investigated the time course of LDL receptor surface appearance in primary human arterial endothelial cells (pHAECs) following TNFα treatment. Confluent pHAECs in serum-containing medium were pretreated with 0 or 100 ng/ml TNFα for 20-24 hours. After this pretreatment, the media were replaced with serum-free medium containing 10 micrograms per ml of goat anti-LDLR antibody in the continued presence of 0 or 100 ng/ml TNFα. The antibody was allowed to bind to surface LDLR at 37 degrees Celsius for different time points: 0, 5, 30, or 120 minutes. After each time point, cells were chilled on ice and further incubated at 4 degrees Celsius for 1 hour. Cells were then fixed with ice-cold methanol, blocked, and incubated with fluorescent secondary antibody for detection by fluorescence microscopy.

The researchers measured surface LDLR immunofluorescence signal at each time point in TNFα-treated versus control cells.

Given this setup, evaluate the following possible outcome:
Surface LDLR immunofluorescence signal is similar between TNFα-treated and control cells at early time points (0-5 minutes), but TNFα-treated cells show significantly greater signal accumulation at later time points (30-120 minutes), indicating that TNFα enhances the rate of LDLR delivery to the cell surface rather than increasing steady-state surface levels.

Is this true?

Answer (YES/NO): NO